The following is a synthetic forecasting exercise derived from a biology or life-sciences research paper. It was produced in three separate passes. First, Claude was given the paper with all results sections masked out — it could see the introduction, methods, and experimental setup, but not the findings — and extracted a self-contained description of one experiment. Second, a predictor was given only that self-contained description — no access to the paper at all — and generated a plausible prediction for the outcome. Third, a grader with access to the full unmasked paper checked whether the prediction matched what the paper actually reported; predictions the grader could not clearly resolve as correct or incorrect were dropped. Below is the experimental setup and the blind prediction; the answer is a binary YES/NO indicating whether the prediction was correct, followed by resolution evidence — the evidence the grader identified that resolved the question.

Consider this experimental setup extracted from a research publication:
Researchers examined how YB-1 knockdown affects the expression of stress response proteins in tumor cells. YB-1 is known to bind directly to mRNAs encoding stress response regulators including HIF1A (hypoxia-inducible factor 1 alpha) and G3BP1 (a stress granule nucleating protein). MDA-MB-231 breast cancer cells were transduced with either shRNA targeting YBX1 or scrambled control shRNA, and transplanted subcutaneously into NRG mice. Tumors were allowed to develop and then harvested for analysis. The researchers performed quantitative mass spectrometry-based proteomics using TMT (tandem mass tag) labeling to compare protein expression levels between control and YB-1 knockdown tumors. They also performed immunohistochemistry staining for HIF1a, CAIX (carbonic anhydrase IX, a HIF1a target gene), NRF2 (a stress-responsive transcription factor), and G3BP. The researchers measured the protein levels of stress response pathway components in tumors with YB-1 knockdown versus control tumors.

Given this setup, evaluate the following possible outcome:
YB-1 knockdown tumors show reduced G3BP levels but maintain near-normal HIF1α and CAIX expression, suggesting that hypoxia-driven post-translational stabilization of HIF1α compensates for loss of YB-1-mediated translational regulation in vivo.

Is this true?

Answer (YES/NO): NO